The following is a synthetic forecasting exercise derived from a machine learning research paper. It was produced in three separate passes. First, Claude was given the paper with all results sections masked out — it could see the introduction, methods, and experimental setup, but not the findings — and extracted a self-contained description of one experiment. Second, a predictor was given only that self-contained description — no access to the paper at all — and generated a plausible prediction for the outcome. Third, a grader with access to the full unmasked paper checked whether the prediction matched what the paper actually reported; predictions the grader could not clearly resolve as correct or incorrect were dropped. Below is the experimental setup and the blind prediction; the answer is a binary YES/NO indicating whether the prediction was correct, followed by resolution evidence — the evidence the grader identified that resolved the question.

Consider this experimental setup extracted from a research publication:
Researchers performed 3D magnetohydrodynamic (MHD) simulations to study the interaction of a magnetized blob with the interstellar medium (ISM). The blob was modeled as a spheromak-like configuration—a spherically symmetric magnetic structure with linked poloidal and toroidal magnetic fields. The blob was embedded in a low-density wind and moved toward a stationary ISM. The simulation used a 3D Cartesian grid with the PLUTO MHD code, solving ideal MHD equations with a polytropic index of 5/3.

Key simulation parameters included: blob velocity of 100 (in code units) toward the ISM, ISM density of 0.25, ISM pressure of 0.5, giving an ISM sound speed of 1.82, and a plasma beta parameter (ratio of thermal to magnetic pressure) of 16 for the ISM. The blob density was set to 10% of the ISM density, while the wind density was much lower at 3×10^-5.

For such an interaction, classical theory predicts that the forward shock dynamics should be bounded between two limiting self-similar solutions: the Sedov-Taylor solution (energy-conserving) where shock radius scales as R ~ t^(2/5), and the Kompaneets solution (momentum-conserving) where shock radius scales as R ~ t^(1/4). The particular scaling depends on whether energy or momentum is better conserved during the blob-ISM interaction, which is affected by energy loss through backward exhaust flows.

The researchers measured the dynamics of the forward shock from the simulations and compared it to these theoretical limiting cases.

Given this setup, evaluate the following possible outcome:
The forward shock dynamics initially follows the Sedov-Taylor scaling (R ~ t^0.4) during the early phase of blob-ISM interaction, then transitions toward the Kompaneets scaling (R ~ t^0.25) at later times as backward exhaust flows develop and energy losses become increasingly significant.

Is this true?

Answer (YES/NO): NO